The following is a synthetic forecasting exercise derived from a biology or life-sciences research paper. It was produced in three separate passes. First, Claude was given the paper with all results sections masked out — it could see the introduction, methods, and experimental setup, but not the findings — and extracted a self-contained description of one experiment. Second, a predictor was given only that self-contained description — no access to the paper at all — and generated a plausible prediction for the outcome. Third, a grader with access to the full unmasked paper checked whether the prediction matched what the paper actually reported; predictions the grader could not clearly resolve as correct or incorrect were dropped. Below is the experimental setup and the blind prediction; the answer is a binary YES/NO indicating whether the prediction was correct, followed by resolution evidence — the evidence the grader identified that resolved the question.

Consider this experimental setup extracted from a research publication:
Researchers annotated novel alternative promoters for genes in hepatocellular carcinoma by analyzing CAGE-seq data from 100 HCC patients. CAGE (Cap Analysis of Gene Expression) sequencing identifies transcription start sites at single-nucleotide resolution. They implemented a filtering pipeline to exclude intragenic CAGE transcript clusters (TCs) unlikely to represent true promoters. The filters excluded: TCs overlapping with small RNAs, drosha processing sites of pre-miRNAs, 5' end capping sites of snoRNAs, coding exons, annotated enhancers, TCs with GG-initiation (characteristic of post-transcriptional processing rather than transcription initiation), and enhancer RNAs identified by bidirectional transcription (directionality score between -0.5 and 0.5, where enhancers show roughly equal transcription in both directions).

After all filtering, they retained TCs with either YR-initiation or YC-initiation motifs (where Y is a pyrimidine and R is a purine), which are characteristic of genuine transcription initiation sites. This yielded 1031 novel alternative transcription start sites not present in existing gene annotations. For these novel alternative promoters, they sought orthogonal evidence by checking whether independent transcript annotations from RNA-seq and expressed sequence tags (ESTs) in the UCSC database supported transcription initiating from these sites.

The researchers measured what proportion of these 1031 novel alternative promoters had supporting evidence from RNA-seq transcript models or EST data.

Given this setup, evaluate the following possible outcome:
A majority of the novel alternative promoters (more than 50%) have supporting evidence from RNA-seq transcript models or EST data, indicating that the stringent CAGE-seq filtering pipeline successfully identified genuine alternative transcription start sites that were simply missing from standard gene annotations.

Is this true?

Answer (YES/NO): YES